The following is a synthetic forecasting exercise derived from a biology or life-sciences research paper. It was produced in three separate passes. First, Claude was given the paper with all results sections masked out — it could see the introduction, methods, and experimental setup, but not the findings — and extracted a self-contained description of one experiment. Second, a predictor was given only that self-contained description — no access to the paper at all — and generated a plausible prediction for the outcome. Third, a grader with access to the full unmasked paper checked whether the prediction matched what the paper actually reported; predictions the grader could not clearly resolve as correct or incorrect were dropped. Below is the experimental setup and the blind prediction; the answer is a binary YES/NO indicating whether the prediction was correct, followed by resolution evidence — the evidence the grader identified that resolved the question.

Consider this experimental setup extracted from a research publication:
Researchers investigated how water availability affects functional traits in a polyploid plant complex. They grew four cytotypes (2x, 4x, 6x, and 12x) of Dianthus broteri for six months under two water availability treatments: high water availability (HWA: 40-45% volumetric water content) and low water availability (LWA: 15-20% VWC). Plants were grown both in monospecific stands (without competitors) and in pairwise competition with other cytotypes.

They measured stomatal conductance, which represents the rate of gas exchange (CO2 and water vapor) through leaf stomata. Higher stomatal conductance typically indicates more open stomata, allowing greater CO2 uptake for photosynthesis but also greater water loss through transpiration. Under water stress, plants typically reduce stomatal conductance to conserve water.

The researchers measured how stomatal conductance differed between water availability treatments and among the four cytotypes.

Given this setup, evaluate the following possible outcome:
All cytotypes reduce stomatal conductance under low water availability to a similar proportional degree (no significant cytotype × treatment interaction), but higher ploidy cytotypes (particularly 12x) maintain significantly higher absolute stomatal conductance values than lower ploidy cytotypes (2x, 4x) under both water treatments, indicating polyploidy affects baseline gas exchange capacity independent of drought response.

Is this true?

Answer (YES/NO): NO